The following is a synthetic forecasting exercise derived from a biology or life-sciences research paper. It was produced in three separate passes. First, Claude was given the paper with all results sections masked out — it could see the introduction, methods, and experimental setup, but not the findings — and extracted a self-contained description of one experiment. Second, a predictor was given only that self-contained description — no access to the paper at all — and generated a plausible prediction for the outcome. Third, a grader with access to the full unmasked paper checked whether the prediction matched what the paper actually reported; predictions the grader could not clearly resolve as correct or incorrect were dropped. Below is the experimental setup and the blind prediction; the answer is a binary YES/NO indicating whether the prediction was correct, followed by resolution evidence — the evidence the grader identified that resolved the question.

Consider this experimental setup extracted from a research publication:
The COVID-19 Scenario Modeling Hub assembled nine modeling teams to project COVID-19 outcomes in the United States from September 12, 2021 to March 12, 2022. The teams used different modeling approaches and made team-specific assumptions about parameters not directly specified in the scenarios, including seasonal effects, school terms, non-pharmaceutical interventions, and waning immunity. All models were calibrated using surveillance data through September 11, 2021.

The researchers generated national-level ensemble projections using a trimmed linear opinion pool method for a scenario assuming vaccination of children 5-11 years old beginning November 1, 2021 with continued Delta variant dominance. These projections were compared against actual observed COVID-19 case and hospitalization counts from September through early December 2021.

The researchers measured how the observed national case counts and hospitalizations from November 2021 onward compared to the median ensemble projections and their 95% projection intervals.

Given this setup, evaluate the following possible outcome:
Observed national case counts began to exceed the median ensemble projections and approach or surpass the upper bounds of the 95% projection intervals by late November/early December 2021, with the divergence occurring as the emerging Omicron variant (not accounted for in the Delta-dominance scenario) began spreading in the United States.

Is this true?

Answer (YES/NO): NO